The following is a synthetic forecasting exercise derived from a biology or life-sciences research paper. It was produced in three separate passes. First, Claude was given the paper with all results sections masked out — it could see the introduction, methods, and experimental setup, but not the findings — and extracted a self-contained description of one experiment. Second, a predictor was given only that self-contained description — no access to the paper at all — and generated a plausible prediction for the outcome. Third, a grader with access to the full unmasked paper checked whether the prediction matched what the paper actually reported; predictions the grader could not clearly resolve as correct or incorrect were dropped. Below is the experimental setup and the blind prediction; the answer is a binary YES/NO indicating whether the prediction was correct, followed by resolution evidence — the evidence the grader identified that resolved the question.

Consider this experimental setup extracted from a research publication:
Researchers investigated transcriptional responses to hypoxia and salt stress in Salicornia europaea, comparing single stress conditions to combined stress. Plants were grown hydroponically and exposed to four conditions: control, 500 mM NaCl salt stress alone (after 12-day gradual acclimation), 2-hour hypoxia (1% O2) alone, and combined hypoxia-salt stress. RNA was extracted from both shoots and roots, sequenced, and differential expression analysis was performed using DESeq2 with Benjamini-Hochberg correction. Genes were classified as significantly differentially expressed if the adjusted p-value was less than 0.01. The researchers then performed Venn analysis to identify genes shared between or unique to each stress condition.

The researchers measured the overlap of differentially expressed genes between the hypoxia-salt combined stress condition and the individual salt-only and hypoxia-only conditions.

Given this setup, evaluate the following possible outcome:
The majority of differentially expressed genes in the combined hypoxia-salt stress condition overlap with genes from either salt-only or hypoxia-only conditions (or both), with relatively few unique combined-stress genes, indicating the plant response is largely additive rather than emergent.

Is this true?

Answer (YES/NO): NO